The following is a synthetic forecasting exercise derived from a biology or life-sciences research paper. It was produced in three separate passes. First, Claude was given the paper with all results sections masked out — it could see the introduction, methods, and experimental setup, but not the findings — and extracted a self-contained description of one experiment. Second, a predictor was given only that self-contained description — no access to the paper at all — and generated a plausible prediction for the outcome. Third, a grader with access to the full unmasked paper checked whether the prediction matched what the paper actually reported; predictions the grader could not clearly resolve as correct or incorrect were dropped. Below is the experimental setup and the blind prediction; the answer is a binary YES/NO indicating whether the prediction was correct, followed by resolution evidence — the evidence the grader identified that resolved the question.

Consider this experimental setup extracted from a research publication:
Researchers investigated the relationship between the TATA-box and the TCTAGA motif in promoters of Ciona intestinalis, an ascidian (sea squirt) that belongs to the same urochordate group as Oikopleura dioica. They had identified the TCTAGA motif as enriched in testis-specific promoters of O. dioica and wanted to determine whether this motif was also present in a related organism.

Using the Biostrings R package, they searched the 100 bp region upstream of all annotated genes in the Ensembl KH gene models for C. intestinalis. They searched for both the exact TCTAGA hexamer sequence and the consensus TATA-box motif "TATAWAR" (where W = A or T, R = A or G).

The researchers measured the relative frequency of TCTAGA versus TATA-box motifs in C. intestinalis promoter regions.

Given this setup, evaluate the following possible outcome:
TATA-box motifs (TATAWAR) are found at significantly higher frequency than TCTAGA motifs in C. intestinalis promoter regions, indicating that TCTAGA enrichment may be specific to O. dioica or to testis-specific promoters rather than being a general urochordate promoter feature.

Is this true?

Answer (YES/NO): YES